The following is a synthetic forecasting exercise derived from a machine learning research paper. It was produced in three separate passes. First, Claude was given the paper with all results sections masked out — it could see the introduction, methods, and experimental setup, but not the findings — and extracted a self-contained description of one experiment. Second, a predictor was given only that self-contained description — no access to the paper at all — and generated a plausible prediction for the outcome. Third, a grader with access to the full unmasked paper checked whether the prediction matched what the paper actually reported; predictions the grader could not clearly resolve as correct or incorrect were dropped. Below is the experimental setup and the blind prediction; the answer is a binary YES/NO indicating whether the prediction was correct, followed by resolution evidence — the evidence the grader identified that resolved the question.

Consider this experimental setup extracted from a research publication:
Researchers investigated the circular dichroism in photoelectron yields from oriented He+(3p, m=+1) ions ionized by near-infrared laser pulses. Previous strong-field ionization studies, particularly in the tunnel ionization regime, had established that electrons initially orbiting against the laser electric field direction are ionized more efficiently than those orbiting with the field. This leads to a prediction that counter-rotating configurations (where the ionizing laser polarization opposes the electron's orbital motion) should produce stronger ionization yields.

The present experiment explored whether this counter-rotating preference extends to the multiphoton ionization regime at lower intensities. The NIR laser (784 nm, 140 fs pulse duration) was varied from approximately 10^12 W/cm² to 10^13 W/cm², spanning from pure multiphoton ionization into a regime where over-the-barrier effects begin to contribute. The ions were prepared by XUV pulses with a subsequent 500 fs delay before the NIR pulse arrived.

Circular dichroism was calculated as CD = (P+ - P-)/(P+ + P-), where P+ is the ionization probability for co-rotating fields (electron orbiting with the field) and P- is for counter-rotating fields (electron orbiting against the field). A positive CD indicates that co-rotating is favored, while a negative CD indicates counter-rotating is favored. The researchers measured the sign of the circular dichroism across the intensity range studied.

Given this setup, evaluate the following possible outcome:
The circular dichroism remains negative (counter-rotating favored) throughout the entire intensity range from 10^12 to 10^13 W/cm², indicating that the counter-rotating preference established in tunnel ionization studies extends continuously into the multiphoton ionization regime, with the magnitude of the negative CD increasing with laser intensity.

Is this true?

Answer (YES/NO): NO